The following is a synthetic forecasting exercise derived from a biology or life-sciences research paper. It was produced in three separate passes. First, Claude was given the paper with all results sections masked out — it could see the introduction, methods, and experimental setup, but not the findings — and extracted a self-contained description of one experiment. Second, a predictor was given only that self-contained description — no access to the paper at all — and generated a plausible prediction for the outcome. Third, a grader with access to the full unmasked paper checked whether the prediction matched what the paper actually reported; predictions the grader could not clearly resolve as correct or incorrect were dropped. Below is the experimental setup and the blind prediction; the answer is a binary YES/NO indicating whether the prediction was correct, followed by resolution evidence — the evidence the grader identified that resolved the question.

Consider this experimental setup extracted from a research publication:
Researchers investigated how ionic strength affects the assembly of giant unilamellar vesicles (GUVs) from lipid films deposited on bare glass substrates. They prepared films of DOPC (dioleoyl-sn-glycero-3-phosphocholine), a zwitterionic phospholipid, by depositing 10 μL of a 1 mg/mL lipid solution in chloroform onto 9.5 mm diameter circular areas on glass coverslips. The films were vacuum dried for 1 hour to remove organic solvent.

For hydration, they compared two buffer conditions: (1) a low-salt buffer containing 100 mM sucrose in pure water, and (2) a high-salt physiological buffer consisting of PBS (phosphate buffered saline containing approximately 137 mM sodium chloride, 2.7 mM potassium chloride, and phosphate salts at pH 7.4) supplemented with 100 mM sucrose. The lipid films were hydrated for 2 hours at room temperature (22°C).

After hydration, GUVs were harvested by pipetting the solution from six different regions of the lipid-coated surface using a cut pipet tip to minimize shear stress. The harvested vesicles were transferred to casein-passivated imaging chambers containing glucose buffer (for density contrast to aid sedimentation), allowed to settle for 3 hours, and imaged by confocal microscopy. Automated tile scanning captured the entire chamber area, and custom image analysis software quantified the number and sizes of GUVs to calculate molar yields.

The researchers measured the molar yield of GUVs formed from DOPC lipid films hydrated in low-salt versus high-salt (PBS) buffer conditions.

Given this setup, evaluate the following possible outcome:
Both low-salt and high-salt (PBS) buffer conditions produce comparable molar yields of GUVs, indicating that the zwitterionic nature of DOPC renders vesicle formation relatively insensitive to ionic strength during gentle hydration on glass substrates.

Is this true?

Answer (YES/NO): NO